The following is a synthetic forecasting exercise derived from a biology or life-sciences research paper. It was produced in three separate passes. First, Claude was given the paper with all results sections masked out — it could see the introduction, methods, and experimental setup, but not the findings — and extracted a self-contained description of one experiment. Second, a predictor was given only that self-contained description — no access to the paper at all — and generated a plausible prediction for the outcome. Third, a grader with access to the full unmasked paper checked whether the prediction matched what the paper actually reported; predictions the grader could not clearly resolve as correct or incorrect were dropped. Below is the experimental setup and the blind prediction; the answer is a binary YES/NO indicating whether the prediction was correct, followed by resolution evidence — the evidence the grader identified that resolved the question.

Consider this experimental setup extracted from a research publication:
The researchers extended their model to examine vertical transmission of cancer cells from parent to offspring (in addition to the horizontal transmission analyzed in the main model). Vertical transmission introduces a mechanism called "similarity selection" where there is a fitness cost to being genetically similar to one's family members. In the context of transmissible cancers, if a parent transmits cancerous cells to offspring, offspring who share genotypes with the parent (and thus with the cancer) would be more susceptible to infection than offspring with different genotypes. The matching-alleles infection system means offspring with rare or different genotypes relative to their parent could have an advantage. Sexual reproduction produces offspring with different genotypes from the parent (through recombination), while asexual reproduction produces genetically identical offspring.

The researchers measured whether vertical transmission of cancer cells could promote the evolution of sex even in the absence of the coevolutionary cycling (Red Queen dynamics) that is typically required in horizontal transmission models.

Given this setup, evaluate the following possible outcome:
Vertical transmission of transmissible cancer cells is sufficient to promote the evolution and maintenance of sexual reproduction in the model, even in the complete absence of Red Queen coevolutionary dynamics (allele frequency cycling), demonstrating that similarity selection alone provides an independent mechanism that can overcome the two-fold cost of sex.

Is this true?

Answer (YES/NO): NO